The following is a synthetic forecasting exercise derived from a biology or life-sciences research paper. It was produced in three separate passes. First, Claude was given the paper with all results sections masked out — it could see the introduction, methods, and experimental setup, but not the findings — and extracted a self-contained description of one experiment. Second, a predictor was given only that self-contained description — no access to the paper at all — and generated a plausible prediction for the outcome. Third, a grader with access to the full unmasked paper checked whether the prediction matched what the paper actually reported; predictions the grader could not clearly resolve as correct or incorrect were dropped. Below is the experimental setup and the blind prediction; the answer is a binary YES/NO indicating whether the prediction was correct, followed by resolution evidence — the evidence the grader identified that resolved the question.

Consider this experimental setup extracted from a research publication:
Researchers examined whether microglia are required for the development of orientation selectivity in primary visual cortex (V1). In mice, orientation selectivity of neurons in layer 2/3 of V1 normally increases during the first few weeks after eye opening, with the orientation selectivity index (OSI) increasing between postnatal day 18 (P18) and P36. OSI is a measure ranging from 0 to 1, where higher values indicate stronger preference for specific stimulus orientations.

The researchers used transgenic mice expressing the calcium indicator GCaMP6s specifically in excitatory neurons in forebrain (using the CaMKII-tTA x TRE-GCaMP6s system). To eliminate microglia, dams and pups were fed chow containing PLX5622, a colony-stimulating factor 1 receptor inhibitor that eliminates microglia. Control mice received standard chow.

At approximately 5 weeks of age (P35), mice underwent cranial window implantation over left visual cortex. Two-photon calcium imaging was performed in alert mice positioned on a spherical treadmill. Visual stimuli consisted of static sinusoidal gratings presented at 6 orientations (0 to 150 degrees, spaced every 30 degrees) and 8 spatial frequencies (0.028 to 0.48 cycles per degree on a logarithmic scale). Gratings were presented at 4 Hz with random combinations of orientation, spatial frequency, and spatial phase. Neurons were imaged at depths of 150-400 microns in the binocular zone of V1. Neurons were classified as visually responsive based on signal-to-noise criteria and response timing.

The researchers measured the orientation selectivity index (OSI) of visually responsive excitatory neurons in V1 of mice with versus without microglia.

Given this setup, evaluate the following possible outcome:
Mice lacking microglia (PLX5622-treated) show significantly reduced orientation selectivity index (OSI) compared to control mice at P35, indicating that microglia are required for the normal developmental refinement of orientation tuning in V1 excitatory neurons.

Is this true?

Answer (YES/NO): NO